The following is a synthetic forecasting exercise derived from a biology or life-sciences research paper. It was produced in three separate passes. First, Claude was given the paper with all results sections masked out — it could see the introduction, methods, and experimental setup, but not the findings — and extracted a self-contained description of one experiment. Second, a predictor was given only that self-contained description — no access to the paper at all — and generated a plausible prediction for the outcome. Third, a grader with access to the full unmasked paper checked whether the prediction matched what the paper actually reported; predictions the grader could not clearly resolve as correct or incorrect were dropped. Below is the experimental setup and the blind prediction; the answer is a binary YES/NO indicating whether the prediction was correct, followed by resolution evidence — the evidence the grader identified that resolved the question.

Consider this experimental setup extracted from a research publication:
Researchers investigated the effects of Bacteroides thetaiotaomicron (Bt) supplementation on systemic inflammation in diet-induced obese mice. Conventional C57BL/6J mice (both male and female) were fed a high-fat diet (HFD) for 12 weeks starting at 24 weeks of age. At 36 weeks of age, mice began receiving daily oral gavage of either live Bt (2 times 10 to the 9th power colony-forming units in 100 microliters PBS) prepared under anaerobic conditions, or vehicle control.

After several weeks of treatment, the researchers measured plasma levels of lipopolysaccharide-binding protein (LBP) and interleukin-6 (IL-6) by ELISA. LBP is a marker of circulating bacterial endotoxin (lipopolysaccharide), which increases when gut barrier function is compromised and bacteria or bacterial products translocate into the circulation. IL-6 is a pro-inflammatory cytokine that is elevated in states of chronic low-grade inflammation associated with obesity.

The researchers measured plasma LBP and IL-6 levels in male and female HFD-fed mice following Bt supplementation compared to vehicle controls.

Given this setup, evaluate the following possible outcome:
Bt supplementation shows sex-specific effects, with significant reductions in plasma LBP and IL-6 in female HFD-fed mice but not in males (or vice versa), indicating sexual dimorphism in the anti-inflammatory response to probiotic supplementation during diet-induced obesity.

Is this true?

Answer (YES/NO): NO